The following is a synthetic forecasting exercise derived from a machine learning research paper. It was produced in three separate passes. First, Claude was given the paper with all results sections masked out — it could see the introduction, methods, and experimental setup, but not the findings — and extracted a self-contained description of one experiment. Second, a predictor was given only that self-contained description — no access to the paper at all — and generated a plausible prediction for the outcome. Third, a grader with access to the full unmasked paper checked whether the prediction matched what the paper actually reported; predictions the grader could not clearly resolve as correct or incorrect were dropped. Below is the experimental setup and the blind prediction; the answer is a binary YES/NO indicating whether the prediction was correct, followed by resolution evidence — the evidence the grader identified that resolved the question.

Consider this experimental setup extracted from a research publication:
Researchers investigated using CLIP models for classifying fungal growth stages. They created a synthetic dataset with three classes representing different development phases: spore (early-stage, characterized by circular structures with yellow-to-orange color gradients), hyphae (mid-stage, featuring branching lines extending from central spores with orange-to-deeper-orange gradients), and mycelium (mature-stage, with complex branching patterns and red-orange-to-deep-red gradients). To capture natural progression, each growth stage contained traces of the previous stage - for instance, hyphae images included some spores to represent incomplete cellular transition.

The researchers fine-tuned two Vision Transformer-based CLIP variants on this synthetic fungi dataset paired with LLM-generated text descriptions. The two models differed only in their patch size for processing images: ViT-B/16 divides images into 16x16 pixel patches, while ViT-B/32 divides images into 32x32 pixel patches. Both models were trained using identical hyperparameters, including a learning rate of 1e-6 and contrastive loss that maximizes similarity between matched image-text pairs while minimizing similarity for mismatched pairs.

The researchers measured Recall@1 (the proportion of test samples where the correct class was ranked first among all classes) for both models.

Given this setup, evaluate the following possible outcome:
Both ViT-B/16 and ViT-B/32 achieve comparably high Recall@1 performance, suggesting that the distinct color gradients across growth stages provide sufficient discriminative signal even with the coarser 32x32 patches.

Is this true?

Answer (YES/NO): NO